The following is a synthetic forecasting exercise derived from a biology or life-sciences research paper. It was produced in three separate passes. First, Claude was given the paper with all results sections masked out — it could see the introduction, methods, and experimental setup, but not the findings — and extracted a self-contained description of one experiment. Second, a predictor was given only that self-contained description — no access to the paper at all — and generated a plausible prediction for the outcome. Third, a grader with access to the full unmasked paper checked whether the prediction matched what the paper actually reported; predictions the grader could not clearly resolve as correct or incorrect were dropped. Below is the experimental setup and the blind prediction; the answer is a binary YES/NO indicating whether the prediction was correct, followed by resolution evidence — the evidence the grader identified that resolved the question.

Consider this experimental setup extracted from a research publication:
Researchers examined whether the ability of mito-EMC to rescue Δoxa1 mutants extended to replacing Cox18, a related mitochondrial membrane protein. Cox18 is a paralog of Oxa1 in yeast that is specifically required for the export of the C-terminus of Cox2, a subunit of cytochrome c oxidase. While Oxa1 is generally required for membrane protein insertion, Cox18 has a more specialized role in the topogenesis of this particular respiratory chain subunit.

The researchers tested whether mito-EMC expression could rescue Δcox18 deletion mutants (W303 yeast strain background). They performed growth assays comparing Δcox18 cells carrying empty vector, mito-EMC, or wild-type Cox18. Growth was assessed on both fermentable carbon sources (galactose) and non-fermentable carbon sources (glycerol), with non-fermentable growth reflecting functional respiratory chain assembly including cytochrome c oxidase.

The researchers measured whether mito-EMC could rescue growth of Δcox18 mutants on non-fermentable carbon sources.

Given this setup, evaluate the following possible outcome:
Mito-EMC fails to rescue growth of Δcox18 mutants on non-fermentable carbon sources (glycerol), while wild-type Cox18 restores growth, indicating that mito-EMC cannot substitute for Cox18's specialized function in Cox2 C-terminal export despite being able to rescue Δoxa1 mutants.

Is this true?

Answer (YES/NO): YES